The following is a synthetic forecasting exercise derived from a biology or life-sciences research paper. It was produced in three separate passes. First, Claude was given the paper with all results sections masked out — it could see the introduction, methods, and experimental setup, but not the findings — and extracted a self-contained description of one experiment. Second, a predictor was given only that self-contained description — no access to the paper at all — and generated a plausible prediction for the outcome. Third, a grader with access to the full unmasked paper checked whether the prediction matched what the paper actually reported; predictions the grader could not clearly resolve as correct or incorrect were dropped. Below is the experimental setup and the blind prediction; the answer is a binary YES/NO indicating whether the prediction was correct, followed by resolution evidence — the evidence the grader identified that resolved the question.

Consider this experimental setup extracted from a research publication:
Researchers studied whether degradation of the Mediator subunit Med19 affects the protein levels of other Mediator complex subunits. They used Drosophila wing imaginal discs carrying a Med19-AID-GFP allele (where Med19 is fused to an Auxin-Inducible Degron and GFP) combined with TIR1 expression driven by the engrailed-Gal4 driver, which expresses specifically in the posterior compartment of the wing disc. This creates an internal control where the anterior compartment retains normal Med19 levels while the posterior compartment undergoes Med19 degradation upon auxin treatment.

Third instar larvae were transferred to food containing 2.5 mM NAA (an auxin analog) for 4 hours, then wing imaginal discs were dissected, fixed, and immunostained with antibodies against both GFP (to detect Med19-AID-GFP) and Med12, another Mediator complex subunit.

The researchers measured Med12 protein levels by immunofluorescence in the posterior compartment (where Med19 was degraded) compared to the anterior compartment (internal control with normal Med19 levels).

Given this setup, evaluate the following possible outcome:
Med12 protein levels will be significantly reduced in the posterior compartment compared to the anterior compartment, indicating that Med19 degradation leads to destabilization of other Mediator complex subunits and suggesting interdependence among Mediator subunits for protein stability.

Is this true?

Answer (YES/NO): NO